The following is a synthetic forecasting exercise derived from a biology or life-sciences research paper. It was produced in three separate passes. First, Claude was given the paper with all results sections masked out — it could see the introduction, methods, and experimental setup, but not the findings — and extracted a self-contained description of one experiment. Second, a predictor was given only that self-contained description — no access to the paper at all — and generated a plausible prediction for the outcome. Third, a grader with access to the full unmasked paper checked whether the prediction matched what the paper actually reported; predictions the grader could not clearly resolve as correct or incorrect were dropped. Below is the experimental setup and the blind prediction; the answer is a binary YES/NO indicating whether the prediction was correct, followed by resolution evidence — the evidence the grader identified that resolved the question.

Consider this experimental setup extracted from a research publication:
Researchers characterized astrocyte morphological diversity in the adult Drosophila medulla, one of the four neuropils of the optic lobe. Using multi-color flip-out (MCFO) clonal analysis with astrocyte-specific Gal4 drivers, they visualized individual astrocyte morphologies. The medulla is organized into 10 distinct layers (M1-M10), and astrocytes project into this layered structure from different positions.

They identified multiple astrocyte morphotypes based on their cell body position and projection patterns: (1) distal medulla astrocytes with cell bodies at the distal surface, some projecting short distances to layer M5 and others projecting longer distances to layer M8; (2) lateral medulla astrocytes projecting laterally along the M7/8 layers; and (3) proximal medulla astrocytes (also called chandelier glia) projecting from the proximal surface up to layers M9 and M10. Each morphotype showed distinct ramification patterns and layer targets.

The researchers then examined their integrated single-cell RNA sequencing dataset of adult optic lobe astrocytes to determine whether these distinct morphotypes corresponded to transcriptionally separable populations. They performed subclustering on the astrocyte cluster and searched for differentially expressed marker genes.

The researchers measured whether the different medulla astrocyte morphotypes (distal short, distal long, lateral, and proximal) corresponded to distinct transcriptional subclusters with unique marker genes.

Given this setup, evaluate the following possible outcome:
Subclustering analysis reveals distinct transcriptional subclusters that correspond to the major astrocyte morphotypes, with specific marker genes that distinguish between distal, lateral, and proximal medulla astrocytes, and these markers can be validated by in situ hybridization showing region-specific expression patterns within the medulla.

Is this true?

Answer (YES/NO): NO